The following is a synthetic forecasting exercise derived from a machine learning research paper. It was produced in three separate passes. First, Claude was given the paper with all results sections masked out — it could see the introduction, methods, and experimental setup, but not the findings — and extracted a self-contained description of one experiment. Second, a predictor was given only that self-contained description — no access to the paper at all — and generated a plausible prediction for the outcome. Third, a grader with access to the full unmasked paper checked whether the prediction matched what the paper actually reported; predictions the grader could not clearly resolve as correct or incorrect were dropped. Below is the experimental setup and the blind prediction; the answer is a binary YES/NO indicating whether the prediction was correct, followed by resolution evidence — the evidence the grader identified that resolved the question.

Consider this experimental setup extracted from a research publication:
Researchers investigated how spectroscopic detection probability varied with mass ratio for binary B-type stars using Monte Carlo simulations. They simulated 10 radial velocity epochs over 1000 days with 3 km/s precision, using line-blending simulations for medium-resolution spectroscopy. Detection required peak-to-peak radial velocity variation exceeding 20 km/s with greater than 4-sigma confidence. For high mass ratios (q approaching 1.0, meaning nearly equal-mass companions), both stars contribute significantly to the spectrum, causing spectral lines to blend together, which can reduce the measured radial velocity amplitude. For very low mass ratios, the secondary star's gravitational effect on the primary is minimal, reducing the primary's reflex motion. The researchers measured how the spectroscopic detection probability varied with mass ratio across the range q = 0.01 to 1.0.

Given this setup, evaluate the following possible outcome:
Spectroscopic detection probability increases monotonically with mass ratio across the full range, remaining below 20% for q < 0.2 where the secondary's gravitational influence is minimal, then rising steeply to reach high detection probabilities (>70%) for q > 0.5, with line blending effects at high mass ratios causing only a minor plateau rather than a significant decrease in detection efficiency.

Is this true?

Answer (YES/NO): NO